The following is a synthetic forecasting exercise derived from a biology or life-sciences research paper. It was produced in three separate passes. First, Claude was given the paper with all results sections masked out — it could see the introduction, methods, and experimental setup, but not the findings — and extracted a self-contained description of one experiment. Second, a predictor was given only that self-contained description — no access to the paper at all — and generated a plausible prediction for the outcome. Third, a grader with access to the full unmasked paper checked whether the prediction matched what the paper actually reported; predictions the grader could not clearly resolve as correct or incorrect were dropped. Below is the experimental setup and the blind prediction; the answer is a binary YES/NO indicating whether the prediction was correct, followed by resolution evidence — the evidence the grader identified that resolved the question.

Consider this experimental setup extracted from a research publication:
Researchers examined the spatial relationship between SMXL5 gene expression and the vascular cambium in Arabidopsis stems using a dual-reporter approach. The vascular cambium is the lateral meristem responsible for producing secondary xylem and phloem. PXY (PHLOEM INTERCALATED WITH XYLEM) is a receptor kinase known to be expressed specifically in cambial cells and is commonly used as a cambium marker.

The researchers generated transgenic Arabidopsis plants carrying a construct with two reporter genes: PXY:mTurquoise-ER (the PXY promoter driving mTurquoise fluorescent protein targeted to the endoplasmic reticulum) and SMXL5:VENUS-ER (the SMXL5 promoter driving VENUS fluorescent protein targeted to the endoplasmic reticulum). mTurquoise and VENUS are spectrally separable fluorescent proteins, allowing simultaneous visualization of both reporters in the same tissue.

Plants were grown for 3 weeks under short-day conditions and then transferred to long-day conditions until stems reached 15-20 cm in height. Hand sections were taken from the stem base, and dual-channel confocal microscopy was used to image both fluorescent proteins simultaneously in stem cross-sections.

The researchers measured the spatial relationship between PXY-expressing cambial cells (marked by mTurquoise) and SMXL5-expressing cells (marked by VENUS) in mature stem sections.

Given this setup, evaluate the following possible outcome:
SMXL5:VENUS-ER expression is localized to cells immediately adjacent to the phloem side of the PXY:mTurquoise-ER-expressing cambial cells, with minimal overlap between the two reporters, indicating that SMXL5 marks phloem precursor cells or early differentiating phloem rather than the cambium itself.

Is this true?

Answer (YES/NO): NO